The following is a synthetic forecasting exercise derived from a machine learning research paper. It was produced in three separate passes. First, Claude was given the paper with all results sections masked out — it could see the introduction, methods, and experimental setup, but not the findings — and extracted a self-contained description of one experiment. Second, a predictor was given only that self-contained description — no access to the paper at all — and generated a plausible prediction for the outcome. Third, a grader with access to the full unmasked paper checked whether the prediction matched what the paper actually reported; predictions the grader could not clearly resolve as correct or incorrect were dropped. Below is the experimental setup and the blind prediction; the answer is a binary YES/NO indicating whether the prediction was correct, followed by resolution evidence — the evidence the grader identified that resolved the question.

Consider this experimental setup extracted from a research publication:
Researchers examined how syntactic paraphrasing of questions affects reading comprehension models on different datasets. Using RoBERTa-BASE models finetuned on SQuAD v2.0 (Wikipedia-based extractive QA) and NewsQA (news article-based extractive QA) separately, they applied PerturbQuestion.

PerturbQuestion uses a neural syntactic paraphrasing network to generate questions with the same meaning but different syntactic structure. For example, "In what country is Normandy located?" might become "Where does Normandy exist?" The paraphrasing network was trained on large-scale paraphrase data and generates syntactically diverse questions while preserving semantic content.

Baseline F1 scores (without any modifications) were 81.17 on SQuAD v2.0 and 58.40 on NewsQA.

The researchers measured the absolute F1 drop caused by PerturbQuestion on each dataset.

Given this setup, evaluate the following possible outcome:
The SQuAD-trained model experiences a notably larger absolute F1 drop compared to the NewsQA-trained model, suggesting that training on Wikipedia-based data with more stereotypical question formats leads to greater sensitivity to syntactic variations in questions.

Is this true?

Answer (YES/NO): YES